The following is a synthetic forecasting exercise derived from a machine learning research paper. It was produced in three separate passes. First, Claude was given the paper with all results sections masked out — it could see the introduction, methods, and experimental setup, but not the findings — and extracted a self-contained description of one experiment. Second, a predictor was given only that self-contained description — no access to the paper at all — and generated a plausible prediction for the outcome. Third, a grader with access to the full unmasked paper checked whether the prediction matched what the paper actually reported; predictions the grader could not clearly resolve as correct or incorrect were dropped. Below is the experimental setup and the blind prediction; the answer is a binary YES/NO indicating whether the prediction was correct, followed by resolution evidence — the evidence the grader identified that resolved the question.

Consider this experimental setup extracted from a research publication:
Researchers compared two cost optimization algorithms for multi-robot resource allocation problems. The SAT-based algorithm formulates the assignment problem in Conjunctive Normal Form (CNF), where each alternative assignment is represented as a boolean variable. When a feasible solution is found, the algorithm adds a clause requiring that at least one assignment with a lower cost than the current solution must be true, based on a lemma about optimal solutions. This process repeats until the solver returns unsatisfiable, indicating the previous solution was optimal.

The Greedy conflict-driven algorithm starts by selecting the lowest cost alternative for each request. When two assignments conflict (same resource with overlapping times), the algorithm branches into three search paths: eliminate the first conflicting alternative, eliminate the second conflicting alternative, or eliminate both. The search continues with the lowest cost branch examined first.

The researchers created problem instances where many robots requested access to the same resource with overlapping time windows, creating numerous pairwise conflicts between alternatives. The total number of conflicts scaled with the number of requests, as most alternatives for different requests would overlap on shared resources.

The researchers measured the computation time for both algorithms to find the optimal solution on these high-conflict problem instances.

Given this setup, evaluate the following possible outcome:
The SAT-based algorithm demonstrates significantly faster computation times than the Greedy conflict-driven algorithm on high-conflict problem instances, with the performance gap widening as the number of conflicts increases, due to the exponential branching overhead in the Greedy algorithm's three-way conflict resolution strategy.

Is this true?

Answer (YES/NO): YES